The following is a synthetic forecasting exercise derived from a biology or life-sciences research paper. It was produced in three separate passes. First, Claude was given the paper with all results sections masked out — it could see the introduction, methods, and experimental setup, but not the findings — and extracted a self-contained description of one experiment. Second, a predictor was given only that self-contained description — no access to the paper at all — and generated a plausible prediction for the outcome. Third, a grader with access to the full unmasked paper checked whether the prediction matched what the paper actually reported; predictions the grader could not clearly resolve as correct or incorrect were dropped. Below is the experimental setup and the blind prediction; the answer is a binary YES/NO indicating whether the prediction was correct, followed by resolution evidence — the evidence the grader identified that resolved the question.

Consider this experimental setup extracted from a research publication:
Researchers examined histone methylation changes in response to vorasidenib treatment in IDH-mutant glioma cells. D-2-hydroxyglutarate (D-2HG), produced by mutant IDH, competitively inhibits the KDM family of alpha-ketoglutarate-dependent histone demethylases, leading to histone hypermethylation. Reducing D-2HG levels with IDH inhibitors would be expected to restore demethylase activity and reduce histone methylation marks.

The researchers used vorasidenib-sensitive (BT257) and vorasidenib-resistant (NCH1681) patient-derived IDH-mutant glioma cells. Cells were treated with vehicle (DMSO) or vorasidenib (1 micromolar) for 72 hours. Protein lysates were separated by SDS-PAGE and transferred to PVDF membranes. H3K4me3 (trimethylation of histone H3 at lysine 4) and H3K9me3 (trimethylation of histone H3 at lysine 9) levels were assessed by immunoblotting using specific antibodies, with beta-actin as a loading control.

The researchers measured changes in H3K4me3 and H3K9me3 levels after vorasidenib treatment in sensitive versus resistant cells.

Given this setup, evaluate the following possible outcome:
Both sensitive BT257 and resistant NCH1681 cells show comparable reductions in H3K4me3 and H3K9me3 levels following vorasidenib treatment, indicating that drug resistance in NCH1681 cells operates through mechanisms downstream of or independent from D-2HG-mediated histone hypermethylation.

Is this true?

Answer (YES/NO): NO